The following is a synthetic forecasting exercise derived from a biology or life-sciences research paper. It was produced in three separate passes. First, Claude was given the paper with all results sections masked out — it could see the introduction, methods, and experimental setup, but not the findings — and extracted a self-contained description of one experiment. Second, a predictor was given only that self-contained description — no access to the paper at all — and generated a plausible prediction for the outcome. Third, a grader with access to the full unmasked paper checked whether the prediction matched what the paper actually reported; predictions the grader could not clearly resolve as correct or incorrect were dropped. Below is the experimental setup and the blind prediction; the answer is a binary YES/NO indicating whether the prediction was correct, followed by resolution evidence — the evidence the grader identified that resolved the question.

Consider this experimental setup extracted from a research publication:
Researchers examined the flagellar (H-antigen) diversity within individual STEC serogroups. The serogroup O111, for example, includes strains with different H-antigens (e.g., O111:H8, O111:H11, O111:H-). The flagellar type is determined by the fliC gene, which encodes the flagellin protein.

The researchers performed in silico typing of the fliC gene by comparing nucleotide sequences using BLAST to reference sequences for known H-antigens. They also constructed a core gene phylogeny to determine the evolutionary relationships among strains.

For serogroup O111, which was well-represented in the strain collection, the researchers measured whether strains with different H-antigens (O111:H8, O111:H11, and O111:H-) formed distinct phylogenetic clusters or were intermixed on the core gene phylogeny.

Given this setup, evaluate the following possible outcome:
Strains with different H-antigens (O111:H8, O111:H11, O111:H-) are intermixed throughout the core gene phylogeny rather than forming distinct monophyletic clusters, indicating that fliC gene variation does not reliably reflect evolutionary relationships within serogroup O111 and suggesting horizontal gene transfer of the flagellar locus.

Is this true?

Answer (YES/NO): NO